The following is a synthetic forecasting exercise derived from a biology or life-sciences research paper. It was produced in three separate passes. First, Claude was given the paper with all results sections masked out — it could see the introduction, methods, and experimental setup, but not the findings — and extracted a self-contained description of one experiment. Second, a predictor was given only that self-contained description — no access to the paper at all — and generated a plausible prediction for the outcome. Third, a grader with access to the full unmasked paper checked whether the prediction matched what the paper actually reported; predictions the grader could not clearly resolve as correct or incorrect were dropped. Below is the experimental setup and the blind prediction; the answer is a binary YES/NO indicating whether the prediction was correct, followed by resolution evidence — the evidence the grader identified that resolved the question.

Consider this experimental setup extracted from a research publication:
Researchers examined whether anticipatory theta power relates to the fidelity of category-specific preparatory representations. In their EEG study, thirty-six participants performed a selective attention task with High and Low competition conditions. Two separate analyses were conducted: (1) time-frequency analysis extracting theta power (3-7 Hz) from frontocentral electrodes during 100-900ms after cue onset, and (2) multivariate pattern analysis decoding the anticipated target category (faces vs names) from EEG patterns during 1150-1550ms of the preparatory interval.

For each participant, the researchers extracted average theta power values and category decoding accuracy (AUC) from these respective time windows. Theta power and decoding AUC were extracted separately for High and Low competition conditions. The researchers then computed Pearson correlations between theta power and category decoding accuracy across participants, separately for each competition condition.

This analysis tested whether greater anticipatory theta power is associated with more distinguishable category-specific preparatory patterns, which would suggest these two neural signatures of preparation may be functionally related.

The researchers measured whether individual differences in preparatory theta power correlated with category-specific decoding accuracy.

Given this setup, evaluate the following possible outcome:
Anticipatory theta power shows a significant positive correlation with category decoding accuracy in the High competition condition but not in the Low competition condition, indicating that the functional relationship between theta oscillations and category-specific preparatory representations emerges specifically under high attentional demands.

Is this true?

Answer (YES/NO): NO